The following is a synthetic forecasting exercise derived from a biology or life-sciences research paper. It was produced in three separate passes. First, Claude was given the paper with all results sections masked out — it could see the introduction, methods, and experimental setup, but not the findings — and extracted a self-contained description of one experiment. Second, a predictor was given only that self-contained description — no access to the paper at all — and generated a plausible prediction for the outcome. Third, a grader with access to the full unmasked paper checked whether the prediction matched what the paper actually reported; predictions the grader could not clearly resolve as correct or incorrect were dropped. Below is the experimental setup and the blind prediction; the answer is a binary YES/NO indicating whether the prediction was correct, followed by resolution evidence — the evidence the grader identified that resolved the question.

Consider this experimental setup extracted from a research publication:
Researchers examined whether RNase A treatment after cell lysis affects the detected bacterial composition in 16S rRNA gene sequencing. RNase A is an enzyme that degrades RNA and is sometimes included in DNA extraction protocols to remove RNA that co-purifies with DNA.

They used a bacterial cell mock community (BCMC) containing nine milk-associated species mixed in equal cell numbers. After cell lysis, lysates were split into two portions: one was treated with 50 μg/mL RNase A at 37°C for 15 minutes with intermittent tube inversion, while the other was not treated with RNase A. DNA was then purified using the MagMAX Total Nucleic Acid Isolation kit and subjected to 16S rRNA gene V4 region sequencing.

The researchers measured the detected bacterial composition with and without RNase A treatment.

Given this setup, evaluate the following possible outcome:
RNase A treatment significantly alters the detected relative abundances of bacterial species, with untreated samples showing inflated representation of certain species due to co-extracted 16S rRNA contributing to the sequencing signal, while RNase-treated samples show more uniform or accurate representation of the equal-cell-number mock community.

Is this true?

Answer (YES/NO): NO